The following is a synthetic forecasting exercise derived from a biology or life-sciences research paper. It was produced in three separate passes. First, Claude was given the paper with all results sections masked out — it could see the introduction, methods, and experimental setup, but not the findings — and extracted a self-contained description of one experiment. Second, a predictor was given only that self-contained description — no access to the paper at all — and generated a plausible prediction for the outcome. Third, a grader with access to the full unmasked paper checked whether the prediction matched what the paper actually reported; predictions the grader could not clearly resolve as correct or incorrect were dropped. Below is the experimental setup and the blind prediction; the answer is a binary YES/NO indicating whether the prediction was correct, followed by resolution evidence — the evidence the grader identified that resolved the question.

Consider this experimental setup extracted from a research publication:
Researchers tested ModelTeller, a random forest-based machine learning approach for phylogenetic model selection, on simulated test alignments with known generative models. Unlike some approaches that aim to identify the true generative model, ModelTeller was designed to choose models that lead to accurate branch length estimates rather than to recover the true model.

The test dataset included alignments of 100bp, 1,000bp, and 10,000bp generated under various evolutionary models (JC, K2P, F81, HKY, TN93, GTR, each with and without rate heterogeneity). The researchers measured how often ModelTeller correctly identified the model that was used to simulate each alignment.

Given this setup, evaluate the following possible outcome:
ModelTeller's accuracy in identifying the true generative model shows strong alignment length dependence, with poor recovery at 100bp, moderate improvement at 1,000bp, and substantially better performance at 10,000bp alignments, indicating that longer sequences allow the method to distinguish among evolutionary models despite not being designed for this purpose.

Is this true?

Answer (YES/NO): NO